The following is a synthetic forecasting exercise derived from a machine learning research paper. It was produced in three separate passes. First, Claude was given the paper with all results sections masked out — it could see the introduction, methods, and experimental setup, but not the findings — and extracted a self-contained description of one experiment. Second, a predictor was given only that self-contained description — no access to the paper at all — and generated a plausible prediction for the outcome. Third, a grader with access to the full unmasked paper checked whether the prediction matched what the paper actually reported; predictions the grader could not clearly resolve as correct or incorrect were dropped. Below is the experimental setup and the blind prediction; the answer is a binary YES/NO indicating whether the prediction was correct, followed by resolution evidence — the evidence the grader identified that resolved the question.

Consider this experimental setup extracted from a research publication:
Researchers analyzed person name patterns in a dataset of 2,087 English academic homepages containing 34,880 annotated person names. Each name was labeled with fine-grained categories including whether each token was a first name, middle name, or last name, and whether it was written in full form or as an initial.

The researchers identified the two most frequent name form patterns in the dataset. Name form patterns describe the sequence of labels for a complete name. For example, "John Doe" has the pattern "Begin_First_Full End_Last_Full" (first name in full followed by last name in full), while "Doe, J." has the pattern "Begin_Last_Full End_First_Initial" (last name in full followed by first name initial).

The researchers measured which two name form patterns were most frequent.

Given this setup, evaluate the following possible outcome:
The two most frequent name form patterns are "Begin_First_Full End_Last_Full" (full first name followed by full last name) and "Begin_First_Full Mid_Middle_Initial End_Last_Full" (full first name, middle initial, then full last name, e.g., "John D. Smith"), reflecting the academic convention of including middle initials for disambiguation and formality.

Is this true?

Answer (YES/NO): NO